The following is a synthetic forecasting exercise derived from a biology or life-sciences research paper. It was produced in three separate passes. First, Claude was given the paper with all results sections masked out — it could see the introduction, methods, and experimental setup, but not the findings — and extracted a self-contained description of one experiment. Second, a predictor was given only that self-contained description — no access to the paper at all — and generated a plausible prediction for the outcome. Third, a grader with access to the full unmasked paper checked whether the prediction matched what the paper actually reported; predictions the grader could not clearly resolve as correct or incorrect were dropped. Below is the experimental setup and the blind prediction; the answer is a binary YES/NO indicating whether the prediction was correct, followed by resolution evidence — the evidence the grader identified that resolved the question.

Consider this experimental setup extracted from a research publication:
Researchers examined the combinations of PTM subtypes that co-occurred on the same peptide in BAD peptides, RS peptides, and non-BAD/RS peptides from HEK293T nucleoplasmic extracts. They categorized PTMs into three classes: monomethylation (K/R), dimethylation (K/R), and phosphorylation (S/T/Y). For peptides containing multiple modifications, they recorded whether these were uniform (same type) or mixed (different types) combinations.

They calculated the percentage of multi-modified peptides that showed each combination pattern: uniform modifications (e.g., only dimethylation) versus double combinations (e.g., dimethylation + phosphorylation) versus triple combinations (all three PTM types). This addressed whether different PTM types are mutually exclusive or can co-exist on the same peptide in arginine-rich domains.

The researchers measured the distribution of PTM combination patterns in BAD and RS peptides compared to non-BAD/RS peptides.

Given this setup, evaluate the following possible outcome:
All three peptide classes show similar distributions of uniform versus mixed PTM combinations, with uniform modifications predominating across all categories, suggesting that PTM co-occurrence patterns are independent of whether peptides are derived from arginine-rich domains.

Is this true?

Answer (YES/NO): NO